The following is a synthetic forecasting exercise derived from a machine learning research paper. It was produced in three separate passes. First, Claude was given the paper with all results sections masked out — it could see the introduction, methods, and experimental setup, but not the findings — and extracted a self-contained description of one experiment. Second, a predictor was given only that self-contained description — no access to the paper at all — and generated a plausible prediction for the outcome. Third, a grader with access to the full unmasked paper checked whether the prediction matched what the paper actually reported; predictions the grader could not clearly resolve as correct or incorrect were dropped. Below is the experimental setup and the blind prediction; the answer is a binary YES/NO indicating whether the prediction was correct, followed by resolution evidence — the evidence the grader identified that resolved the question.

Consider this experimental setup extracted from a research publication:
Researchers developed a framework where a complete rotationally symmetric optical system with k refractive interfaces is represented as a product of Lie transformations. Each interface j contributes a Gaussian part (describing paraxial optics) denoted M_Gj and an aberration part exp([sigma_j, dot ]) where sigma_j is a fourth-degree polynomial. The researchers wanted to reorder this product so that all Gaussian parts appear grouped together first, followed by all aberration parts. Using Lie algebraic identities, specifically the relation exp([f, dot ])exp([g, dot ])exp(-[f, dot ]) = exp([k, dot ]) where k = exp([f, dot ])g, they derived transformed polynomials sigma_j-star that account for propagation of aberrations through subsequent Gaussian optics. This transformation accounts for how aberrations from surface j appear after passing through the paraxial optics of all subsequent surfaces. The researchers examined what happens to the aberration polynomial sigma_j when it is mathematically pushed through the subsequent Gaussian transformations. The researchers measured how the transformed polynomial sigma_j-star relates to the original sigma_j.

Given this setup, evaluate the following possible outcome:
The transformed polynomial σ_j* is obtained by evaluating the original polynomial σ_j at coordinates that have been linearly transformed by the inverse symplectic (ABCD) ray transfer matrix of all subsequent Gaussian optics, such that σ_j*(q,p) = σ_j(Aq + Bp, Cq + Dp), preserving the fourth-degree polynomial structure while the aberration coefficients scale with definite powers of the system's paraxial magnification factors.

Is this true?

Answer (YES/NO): YES